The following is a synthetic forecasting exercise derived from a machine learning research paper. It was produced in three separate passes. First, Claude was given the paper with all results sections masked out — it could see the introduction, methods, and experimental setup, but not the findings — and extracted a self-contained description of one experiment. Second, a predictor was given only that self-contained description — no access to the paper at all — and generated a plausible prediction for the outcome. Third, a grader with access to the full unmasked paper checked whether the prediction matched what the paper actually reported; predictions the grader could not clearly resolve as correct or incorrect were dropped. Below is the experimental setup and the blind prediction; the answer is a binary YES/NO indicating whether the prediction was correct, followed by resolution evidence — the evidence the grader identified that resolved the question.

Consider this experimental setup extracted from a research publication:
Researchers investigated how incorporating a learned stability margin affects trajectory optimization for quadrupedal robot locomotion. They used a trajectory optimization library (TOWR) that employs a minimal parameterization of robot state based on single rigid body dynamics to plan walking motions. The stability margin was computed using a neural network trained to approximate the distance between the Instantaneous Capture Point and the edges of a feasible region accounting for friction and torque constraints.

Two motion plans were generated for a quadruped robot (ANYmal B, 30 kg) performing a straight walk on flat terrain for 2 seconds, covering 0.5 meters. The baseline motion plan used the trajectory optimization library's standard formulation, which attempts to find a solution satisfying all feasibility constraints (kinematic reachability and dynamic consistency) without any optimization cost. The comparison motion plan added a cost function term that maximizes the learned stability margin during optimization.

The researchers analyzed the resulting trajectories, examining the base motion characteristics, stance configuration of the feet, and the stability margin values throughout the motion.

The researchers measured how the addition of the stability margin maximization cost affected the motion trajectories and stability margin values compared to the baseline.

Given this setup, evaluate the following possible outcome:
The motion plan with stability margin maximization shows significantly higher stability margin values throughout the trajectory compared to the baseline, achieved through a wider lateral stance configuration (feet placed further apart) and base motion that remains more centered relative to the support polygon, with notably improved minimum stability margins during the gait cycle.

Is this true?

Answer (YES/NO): NO